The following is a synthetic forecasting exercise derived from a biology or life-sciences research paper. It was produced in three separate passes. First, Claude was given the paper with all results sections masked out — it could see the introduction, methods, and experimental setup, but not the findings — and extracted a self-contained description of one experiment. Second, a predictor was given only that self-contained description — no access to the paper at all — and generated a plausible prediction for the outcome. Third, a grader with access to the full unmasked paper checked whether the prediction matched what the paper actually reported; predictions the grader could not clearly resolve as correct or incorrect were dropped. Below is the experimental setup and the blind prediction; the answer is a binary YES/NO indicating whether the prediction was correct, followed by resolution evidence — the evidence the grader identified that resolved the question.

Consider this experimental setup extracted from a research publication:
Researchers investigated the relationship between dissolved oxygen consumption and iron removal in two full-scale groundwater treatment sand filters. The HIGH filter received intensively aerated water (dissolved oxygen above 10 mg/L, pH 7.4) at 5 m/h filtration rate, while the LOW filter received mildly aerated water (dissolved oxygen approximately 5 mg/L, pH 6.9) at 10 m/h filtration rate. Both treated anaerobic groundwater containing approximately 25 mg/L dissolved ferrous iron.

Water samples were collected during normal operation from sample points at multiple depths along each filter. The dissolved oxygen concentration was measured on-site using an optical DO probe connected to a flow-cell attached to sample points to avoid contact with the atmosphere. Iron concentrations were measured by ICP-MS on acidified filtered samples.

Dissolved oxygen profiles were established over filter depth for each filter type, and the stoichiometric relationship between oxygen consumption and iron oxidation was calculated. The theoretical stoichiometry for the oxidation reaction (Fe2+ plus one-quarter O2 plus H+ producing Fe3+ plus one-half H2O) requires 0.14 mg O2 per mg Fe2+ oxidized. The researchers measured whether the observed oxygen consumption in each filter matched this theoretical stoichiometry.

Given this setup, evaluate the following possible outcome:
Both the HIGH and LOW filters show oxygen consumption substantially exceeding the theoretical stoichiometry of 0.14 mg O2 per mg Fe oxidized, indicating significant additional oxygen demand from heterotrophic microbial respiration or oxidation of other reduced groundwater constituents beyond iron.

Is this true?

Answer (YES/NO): NO